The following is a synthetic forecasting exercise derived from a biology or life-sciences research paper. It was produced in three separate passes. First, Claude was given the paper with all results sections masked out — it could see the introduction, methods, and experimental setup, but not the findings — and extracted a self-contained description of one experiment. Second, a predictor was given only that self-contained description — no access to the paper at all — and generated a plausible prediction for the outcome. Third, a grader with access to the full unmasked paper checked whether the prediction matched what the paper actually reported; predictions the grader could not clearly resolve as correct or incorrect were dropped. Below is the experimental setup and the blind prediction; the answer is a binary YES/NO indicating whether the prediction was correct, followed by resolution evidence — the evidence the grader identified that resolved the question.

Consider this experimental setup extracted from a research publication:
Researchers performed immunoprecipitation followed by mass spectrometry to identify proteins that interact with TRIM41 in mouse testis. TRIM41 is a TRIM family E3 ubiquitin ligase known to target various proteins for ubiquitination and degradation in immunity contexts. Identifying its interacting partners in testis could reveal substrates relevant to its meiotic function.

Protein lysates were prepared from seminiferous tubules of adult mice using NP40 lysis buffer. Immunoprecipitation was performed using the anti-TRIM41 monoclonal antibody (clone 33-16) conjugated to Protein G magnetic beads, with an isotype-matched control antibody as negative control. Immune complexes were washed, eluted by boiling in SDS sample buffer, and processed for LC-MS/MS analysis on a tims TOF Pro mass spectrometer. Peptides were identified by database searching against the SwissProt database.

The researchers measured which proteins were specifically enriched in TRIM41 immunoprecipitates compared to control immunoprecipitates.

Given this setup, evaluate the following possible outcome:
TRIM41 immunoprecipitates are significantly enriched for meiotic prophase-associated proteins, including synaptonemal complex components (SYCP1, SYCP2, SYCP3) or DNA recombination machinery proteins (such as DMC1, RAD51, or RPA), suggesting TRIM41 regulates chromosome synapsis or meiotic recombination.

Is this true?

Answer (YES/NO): NO